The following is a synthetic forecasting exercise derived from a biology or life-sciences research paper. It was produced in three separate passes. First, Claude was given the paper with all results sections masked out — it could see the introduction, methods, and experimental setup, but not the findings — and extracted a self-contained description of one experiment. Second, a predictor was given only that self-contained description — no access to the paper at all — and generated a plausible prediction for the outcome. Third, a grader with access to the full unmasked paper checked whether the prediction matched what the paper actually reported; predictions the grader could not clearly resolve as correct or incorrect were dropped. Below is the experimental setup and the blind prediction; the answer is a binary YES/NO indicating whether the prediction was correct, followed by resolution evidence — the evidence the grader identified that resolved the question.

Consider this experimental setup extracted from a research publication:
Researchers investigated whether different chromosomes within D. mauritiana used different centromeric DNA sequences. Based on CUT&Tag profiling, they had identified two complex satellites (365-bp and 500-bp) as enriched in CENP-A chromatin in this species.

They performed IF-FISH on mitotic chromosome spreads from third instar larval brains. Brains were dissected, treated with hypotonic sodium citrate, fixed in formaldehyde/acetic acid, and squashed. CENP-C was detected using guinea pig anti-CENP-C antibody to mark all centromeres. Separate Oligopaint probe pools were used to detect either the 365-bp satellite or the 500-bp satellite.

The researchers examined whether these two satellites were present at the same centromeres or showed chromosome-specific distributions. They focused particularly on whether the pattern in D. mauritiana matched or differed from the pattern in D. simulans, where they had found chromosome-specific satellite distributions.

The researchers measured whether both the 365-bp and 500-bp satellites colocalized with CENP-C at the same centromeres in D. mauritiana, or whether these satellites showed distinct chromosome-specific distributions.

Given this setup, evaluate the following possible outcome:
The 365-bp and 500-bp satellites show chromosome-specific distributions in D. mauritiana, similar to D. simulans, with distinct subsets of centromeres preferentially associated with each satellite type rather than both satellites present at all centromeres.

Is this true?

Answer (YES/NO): YES